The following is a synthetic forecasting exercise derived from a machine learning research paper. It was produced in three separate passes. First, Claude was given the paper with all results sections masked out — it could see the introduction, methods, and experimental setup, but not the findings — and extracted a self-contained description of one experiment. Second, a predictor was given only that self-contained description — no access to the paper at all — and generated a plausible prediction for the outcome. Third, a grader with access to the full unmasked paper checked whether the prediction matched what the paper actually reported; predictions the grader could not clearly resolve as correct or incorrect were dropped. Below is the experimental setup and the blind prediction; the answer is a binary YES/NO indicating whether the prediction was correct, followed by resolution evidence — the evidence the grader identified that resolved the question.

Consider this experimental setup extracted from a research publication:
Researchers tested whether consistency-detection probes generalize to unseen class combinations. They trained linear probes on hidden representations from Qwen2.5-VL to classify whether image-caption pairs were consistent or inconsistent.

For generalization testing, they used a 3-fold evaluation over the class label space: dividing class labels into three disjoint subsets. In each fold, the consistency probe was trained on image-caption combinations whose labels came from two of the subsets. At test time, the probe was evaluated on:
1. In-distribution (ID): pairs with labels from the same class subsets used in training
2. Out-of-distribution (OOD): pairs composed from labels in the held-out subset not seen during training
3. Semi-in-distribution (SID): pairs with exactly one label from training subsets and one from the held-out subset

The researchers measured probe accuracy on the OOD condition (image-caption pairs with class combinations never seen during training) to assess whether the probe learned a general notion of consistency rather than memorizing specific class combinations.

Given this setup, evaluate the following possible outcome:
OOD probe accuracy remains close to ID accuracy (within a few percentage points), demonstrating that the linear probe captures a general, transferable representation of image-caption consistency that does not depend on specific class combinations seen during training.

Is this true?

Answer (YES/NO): YES